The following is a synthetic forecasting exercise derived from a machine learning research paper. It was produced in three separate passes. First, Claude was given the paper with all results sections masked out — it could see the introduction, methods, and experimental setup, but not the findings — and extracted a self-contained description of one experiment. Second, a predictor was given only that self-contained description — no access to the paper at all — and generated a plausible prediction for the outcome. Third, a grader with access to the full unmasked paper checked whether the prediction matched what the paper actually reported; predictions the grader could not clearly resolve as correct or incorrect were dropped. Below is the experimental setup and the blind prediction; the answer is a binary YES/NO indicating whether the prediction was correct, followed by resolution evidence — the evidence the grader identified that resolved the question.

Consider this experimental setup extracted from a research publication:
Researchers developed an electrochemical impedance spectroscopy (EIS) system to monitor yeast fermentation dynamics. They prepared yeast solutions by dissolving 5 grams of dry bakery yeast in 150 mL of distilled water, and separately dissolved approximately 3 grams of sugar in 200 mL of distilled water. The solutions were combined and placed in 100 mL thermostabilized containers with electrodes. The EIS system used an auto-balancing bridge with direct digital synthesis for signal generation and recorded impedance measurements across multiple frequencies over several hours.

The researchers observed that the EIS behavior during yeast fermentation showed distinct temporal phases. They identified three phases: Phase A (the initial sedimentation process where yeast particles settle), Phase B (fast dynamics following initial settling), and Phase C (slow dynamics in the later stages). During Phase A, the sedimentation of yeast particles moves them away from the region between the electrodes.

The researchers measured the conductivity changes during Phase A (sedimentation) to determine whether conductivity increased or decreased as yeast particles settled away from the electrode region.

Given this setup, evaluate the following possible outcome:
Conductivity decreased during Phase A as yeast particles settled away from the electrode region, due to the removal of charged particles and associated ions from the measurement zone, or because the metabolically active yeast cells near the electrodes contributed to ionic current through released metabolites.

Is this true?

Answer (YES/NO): YES